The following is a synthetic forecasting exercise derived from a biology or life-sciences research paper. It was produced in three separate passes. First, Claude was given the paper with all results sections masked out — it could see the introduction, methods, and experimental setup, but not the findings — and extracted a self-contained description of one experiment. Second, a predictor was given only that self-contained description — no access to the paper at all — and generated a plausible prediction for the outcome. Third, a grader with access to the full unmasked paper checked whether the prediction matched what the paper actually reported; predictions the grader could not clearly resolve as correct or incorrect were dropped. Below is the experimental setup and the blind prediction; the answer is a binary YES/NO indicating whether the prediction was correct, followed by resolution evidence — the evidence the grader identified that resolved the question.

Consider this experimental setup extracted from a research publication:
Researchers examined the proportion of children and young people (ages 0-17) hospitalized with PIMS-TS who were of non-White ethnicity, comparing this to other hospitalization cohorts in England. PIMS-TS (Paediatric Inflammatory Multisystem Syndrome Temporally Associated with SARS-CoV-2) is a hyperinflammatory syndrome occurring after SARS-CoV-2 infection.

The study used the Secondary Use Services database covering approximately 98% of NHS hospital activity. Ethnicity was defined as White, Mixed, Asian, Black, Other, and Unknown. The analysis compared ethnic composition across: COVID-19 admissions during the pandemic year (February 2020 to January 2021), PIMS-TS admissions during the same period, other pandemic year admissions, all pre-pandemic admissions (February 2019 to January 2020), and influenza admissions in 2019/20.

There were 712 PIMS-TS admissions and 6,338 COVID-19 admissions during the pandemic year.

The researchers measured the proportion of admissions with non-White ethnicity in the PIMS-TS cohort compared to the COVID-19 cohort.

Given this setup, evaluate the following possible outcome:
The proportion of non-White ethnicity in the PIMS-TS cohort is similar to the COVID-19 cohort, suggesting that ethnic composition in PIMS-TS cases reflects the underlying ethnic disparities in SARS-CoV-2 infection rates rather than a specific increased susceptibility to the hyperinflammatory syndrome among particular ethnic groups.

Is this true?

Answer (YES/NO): NO